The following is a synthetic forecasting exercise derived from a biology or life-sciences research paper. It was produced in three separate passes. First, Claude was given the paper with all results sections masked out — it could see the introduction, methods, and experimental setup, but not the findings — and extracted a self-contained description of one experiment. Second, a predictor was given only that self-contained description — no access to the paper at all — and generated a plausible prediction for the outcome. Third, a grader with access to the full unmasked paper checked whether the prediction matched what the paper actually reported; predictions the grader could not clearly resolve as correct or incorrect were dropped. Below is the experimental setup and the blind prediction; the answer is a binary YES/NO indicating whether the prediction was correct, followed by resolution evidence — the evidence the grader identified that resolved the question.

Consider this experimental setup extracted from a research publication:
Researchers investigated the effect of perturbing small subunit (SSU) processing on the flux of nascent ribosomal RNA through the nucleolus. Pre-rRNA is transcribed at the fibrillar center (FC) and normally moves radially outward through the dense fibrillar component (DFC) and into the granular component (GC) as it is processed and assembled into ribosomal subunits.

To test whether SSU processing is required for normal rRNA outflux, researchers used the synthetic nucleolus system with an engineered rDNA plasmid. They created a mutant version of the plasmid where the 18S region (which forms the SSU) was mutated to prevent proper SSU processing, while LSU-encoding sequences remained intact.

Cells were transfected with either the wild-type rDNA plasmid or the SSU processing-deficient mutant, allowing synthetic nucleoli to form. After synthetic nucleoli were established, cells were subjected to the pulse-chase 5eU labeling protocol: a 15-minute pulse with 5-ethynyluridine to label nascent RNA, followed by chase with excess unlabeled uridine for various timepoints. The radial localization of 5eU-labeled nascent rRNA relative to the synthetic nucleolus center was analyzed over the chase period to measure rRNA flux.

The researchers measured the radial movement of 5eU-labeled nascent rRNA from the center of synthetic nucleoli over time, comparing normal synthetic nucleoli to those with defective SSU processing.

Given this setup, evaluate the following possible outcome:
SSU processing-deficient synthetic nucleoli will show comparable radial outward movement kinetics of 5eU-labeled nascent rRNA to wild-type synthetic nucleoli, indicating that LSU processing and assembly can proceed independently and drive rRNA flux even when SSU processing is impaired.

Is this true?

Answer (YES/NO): NO